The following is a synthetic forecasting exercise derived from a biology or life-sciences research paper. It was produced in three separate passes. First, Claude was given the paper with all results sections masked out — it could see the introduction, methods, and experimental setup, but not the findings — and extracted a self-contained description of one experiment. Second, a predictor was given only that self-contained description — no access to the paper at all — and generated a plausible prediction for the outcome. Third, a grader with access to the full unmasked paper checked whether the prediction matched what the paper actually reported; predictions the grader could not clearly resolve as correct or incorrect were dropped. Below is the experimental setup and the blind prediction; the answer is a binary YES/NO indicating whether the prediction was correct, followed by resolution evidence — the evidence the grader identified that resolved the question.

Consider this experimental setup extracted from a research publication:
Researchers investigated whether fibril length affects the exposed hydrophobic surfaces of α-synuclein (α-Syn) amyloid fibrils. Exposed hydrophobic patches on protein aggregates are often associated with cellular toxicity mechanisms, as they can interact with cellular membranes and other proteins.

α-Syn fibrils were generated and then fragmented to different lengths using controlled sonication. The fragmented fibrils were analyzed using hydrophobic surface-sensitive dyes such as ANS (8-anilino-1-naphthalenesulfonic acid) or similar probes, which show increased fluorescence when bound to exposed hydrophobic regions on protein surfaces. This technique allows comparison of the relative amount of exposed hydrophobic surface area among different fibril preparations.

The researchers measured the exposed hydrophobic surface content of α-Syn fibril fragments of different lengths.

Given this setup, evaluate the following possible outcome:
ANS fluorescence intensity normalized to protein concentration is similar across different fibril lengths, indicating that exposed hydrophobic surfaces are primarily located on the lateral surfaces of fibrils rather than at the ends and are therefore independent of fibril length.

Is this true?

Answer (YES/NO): YES